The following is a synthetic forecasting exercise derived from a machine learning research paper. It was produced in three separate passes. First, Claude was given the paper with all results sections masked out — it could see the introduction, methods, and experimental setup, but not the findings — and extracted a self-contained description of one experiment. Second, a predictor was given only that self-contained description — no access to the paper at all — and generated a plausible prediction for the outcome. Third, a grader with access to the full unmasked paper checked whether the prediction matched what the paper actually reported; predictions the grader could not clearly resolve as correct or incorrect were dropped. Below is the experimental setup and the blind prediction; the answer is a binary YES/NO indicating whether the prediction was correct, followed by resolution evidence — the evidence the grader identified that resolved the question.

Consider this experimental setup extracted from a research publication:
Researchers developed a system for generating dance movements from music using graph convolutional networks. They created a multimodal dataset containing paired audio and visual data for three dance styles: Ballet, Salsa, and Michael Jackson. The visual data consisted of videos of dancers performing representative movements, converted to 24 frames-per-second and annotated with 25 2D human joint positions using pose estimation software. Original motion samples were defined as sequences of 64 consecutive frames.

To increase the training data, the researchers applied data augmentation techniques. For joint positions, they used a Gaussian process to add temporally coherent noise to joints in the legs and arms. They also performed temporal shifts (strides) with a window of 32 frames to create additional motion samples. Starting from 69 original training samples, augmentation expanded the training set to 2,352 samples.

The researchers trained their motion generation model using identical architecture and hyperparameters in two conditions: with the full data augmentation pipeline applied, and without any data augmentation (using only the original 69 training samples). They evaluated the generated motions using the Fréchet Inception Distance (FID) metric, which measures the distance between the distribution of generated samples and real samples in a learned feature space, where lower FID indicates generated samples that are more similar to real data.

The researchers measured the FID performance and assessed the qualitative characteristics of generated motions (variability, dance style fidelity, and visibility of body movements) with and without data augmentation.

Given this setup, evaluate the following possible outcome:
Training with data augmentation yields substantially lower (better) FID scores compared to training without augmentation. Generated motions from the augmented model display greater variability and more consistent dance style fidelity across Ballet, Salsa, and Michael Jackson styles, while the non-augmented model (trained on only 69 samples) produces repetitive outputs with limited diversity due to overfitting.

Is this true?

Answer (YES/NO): YES